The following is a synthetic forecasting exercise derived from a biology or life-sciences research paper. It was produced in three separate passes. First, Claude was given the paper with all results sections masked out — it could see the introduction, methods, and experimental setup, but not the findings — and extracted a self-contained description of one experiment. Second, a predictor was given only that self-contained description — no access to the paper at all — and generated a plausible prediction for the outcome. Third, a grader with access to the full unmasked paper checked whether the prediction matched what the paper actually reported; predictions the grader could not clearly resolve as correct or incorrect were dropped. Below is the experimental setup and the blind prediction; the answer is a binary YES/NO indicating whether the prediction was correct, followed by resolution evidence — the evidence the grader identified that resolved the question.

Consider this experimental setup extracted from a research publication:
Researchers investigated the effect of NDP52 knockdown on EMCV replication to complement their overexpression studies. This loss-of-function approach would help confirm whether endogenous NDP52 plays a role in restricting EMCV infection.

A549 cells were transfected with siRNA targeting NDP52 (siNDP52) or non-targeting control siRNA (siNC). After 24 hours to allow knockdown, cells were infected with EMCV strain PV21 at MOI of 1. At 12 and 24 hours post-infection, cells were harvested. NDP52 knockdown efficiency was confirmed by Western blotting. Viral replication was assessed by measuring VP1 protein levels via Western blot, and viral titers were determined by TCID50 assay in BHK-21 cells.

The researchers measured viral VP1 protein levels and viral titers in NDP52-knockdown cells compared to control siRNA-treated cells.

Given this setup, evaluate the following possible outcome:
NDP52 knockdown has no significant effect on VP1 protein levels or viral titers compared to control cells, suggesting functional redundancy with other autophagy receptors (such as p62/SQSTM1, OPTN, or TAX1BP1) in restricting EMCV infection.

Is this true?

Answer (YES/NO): NO